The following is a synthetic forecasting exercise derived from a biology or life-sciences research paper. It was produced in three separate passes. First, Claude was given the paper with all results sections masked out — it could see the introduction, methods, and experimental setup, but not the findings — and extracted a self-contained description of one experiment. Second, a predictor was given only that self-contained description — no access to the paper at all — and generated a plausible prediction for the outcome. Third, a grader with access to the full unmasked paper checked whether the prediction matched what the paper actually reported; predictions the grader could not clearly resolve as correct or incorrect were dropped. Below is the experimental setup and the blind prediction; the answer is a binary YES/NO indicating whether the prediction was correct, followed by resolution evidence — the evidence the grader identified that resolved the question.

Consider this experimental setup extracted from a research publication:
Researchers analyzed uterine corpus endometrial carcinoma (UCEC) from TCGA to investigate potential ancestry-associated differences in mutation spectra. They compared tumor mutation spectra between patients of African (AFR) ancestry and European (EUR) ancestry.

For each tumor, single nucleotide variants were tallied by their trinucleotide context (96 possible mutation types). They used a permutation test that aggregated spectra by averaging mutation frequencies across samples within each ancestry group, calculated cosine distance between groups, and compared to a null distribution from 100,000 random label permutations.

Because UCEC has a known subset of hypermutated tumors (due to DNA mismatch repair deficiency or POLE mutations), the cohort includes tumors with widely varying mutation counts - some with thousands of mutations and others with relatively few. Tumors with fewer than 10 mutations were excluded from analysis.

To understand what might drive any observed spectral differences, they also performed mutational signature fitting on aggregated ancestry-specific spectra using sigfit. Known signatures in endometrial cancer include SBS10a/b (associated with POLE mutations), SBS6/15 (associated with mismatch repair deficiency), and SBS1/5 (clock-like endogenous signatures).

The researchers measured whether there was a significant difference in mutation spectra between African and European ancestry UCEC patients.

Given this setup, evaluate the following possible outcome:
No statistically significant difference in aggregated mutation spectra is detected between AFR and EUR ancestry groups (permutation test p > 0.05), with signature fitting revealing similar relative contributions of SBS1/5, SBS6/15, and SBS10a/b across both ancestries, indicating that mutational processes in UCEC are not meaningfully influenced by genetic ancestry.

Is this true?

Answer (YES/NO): NO